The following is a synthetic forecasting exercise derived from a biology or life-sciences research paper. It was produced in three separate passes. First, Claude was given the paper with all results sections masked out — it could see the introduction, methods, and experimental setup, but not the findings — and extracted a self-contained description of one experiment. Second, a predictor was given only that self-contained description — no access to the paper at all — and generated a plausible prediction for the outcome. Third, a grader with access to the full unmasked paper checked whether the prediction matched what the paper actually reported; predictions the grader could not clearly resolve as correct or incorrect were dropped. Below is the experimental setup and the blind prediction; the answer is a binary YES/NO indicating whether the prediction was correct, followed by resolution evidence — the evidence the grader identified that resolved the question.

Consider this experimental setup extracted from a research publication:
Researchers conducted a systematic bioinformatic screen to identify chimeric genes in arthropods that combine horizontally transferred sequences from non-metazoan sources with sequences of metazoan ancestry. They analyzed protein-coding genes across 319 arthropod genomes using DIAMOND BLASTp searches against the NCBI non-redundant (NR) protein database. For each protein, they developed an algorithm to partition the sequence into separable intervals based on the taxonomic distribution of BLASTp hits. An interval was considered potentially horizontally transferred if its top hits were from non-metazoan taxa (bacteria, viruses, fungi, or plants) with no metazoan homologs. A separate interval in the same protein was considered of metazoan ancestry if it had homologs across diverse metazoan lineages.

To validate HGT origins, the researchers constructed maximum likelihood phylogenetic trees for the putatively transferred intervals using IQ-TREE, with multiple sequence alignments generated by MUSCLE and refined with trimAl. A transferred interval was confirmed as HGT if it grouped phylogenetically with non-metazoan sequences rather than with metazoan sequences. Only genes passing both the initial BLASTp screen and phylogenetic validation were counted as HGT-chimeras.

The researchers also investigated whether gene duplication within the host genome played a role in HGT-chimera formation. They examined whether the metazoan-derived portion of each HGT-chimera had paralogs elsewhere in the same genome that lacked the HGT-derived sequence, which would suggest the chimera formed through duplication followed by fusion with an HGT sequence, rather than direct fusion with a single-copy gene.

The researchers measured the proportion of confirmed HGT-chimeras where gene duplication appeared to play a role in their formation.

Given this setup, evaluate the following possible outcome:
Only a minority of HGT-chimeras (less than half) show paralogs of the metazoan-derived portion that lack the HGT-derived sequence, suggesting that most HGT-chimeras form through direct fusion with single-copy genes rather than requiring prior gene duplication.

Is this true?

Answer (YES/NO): NO